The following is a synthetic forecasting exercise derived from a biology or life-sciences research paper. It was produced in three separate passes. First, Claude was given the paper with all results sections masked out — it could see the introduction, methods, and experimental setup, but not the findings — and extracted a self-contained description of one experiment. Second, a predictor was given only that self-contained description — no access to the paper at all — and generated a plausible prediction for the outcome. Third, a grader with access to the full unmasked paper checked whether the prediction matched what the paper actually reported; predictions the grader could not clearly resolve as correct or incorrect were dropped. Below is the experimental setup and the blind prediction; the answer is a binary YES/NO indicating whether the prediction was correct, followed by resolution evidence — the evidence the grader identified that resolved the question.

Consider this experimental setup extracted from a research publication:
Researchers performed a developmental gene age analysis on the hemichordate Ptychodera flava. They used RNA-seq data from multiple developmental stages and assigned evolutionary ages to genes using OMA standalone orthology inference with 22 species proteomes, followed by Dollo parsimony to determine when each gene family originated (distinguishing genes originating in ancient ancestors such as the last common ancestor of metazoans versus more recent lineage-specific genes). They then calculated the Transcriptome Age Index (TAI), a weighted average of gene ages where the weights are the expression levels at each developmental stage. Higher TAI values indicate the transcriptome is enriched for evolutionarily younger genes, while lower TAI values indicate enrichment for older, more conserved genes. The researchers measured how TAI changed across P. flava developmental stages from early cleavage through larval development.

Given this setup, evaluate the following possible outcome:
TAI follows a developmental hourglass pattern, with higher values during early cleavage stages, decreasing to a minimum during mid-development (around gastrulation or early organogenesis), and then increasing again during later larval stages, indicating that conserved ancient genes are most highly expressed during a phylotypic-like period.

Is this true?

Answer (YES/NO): YES